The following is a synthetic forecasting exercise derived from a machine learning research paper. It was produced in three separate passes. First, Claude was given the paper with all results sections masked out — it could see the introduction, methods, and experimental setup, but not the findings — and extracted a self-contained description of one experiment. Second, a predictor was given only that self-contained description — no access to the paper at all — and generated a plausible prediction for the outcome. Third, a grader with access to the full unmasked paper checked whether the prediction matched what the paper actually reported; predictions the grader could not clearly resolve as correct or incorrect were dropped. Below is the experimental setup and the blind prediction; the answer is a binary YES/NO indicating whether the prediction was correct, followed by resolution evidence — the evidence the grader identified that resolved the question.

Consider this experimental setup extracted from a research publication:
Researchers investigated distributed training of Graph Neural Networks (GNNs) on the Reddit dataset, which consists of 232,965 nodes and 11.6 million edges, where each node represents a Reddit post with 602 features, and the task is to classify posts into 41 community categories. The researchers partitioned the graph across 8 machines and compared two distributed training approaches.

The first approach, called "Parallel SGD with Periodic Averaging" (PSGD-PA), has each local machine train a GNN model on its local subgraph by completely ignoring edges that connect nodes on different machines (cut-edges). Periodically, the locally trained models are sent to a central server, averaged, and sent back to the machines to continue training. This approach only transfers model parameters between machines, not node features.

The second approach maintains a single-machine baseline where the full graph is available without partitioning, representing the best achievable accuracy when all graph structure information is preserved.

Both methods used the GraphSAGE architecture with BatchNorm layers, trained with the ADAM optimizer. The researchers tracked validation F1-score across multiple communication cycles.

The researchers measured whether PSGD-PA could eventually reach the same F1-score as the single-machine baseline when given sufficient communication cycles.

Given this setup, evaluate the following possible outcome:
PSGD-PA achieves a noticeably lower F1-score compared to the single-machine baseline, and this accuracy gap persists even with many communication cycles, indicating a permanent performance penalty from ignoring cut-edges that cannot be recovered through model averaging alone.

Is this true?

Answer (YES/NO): YES